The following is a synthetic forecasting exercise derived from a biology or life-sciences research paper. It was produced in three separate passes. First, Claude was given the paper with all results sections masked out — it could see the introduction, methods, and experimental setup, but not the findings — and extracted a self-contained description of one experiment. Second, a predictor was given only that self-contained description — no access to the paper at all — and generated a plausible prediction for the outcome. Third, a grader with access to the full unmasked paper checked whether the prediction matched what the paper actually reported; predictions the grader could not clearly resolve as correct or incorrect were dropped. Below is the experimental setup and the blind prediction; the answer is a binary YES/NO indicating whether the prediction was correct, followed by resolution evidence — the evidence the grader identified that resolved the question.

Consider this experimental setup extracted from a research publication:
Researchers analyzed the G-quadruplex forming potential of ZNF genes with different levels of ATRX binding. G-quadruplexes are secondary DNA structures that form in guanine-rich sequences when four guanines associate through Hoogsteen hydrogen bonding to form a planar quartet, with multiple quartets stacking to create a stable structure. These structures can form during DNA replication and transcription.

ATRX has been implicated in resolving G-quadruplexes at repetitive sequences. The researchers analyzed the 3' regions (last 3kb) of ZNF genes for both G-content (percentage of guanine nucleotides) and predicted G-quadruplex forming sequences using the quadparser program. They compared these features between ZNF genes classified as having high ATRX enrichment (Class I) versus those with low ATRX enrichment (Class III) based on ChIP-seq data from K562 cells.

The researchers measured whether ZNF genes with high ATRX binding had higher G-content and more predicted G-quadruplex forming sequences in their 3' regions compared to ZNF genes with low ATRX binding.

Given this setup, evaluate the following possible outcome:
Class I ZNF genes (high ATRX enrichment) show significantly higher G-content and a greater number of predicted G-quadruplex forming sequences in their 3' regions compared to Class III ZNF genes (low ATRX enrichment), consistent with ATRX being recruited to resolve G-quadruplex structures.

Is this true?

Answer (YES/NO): NO